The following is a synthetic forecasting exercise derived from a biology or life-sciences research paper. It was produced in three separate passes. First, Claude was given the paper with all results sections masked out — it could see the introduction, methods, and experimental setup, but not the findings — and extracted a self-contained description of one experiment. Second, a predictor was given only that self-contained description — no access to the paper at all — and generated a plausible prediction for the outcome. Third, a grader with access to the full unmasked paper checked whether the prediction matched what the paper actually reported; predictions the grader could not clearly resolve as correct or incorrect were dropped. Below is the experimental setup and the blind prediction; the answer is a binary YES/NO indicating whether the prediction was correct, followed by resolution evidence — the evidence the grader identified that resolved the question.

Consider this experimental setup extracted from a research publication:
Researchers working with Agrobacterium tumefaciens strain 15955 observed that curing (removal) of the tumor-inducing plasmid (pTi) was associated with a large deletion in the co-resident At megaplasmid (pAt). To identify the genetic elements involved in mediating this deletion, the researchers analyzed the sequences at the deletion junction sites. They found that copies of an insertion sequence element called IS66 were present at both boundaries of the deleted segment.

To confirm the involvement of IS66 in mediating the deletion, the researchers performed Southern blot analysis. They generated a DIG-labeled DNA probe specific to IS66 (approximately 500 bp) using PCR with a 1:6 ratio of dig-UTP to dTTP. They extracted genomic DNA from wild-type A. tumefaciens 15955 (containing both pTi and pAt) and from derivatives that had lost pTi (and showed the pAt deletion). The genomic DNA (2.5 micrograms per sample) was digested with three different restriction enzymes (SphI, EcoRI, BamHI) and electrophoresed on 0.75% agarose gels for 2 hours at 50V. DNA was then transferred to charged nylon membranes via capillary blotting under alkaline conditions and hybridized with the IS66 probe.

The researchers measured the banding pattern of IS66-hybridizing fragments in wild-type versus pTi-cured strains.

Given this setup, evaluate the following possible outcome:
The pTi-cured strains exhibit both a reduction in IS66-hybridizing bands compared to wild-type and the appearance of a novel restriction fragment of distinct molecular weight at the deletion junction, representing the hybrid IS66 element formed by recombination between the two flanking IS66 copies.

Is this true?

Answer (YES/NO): YES